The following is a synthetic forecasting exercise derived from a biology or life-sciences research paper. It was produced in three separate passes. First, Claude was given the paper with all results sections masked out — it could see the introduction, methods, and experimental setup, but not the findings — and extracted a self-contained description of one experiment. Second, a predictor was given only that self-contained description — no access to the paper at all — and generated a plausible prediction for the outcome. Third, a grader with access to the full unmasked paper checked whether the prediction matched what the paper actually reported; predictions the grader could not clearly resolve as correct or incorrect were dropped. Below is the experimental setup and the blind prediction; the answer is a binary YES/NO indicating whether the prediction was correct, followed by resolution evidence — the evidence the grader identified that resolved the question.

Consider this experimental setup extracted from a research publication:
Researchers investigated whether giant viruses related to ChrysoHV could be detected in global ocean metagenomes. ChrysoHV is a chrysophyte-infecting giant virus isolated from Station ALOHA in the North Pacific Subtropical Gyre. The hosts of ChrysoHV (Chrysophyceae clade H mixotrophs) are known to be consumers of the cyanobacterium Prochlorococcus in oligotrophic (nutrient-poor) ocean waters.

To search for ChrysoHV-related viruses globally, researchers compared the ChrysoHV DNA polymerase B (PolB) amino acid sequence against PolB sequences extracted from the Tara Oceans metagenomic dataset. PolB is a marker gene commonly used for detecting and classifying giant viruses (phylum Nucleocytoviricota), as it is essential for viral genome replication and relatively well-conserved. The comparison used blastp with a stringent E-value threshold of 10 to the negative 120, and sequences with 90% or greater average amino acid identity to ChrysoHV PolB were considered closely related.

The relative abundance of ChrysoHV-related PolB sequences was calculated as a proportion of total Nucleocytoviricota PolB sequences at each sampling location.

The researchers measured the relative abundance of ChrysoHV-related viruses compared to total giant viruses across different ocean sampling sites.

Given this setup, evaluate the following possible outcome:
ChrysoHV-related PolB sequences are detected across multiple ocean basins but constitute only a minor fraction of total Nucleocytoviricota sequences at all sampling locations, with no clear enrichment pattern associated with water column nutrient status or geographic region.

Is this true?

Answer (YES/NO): NO